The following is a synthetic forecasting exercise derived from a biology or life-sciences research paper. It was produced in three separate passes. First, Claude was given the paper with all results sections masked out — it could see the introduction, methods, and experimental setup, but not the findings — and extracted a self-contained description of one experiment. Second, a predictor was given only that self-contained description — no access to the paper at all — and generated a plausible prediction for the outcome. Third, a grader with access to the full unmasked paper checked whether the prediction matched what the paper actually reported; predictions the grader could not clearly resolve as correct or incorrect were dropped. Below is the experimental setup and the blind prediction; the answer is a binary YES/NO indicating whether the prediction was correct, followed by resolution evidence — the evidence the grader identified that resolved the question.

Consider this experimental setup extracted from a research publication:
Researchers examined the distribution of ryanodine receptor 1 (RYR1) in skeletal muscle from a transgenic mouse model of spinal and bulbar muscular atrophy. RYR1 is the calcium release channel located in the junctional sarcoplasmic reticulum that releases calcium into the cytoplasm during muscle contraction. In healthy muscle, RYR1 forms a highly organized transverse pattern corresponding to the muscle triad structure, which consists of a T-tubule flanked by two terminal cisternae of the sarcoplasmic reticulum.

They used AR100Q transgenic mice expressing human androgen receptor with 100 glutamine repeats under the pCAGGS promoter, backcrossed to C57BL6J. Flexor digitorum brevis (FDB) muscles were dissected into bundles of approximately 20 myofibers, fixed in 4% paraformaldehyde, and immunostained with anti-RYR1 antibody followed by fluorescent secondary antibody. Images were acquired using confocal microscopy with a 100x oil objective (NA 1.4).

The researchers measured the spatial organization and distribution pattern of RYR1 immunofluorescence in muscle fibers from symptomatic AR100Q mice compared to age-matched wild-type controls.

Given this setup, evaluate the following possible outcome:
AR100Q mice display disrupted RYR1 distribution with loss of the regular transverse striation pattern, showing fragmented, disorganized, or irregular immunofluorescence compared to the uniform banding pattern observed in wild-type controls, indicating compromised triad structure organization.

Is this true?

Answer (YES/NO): YES